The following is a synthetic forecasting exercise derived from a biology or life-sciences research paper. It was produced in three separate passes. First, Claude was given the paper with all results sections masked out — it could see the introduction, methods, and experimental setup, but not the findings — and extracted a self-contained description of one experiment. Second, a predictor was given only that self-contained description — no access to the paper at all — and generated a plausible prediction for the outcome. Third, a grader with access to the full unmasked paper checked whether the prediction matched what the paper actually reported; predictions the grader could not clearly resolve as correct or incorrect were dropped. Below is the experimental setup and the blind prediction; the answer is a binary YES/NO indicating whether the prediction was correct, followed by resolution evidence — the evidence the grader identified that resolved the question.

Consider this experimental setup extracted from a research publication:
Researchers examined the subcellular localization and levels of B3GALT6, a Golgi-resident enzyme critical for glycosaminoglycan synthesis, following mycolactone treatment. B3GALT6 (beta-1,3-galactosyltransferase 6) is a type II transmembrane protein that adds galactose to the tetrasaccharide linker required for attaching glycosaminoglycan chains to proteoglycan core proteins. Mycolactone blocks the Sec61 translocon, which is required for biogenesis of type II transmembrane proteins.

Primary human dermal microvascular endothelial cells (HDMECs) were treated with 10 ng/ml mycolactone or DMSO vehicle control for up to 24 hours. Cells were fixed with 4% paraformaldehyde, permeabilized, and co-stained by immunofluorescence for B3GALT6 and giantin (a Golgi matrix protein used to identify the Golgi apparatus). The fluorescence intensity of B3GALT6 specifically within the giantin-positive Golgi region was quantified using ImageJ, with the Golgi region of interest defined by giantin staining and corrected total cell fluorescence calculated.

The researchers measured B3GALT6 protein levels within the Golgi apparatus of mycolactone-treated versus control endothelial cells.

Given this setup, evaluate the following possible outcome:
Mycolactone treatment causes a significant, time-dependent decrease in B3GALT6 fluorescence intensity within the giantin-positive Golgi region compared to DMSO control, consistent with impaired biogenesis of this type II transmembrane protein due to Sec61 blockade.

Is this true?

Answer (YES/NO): YES